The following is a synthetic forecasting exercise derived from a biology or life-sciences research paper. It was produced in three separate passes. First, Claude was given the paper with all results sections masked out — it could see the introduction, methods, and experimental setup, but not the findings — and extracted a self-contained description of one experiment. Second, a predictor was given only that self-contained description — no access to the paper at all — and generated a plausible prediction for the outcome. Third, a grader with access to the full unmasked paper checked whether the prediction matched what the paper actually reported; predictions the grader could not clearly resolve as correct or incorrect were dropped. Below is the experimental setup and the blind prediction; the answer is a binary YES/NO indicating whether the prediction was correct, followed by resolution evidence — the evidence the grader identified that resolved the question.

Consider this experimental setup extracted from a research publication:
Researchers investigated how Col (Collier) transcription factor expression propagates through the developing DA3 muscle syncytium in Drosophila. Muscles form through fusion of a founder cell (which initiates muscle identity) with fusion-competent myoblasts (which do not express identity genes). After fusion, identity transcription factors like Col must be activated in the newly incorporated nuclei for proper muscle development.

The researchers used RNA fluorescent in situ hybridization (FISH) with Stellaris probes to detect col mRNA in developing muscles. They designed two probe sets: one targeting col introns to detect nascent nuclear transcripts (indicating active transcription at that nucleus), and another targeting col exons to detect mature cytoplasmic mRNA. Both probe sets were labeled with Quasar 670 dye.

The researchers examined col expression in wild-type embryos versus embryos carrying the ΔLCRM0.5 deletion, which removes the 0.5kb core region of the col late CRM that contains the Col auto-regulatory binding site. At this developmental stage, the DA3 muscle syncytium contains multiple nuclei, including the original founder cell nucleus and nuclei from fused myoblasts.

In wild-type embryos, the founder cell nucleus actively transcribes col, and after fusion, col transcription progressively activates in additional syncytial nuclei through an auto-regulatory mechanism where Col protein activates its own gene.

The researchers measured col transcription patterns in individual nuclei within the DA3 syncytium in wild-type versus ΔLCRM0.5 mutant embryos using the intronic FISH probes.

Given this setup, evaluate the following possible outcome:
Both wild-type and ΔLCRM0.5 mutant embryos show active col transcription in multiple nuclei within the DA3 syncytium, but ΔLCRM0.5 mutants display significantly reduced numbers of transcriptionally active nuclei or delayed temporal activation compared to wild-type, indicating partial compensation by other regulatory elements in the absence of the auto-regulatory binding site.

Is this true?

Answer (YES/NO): NO